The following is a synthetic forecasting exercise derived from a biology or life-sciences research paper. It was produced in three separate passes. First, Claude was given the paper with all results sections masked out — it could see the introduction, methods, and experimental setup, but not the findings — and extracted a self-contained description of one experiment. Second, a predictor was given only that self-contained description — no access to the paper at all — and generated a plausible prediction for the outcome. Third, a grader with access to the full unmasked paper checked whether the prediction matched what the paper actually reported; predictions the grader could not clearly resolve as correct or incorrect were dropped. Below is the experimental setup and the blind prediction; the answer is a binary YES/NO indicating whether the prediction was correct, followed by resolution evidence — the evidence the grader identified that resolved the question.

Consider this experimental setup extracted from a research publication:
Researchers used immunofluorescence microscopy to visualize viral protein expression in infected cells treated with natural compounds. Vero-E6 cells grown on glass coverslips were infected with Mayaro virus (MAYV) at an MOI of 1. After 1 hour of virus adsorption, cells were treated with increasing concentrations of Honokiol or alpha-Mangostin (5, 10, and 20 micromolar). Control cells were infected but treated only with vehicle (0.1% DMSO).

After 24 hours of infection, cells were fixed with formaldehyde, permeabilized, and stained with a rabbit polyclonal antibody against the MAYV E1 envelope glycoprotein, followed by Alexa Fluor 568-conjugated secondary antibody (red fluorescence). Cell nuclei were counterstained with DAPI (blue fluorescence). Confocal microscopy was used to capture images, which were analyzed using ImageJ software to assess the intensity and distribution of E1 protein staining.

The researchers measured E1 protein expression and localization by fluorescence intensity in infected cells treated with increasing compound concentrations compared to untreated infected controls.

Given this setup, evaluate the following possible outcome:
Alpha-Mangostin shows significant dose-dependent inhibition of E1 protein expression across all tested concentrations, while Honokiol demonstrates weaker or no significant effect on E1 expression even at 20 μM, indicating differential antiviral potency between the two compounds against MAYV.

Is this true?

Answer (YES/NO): NO